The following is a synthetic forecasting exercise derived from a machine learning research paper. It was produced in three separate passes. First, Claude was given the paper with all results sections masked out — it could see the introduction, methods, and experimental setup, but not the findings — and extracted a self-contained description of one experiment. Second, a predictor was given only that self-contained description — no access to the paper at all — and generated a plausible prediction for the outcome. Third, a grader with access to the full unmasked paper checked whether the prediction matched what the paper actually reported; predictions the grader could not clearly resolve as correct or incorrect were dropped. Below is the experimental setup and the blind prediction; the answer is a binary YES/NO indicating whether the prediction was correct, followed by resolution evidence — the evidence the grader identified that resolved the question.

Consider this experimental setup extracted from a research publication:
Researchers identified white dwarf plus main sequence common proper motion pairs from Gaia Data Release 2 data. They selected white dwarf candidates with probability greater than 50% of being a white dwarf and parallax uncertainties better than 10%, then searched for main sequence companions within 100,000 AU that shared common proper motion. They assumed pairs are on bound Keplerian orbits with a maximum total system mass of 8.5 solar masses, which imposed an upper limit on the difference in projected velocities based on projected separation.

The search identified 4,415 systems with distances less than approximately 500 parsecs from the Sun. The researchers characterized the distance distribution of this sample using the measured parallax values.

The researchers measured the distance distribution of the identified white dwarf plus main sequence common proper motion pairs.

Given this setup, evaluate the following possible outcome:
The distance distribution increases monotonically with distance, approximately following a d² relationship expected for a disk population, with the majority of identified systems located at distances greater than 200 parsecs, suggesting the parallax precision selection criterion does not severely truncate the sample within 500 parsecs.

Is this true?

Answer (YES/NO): NO